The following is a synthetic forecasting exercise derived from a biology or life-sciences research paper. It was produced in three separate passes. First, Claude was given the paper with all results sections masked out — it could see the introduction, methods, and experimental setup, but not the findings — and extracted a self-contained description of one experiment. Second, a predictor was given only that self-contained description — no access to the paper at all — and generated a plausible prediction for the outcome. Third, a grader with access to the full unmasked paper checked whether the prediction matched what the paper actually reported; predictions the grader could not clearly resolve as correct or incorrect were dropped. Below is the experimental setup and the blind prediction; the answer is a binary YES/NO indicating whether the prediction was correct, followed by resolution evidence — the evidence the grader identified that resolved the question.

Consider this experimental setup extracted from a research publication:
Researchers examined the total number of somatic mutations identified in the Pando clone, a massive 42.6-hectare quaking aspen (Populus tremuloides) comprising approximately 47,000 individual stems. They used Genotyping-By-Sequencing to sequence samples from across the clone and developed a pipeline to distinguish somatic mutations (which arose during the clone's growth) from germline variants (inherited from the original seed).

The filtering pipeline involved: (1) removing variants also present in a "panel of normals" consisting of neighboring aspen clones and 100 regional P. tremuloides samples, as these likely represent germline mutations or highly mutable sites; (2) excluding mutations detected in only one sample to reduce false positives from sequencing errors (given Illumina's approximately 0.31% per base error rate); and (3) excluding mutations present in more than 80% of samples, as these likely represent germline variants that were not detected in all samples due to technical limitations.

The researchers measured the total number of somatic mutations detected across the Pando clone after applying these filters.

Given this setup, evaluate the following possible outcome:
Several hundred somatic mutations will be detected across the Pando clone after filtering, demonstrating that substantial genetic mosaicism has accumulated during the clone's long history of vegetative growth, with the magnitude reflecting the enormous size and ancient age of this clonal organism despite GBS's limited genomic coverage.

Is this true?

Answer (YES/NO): NO